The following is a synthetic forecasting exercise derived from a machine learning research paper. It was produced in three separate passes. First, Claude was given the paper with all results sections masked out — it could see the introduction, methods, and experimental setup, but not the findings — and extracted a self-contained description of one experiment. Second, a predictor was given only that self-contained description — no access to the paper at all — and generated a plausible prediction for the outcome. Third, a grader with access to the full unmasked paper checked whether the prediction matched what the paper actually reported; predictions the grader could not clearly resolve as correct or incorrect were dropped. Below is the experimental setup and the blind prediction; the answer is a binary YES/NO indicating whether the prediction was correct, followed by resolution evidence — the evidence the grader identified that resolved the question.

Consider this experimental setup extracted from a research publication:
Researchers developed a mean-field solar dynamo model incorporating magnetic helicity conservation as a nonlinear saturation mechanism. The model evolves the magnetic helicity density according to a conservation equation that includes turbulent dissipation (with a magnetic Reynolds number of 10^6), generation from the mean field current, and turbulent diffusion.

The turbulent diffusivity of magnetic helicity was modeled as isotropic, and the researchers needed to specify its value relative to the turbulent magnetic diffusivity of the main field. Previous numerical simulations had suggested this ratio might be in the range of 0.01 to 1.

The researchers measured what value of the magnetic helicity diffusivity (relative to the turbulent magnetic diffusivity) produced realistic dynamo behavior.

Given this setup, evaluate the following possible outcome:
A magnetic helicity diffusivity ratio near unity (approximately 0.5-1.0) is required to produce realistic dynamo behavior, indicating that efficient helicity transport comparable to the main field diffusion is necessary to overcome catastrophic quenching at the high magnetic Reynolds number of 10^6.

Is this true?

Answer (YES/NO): NO